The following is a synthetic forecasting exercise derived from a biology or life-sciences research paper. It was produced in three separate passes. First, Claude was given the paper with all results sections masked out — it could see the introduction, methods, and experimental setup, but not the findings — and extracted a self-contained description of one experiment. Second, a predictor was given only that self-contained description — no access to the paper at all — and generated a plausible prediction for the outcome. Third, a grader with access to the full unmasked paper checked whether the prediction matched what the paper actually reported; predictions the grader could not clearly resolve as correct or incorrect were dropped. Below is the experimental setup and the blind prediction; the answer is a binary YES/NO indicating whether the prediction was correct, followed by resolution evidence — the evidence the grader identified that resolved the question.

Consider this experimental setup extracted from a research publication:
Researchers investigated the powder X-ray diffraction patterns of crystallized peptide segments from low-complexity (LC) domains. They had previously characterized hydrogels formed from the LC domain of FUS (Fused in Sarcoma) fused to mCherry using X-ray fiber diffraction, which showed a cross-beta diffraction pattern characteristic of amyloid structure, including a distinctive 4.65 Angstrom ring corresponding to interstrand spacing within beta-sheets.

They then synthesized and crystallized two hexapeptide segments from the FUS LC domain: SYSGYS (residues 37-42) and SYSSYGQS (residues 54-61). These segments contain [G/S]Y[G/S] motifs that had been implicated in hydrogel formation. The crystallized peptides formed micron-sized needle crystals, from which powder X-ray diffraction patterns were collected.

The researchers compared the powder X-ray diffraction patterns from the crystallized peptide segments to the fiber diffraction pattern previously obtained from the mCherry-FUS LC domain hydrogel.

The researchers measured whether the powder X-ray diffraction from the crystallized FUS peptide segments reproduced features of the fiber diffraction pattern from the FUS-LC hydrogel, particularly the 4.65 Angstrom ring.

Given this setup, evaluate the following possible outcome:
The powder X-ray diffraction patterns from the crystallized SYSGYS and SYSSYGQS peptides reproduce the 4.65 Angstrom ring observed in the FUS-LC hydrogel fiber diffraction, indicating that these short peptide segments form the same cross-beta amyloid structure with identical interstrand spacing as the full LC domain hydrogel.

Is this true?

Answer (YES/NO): YES